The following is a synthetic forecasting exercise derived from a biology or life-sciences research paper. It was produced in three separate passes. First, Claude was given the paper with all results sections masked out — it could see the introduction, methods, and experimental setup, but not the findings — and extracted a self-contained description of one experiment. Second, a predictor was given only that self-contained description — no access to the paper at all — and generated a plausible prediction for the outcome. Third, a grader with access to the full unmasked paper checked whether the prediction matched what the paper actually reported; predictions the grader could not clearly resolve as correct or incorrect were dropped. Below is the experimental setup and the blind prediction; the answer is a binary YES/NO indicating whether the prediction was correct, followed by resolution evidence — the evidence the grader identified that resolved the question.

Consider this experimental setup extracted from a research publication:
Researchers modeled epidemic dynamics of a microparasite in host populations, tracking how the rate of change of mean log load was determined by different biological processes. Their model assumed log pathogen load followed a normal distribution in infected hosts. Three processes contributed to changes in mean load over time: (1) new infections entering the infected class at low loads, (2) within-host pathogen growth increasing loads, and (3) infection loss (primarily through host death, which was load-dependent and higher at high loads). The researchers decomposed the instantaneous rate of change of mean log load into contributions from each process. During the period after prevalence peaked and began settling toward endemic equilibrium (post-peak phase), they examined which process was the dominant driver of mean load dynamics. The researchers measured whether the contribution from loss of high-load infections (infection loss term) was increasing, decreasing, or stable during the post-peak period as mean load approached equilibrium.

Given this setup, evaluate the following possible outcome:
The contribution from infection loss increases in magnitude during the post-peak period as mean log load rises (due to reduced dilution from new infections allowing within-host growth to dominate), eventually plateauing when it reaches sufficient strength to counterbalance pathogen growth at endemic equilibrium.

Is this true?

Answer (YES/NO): NO